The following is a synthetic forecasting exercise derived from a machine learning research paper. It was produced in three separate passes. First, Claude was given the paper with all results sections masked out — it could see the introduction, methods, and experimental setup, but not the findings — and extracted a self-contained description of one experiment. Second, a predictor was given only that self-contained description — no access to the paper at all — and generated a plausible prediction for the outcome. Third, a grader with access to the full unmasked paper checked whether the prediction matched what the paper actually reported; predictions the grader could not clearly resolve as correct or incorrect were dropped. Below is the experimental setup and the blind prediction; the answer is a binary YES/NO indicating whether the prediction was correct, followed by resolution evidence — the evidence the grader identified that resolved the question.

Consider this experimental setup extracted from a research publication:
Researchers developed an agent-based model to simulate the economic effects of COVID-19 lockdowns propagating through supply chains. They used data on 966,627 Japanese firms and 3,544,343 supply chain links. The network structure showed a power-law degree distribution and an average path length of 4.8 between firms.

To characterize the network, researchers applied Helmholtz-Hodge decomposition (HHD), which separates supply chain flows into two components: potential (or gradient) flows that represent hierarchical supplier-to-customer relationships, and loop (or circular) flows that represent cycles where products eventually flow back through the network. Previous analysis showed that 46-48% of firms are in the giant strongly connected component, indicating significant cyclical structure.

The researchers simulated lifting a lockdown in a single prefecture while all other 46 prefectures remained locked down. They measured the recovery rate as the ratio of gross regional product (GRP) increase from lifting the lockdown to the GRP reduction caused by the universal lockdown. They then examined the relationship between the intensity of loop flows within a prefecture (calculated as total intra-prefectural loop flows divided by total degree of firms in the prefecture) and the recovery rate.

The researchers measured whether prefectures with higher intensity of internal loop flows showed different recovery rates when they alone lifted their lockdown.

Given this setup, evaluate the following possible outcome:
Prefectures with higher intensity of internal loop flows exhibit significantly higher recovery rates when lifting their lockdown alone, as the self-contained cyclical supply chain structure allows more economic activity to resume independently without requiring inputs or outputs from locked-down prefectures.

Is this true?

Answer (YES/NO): YES